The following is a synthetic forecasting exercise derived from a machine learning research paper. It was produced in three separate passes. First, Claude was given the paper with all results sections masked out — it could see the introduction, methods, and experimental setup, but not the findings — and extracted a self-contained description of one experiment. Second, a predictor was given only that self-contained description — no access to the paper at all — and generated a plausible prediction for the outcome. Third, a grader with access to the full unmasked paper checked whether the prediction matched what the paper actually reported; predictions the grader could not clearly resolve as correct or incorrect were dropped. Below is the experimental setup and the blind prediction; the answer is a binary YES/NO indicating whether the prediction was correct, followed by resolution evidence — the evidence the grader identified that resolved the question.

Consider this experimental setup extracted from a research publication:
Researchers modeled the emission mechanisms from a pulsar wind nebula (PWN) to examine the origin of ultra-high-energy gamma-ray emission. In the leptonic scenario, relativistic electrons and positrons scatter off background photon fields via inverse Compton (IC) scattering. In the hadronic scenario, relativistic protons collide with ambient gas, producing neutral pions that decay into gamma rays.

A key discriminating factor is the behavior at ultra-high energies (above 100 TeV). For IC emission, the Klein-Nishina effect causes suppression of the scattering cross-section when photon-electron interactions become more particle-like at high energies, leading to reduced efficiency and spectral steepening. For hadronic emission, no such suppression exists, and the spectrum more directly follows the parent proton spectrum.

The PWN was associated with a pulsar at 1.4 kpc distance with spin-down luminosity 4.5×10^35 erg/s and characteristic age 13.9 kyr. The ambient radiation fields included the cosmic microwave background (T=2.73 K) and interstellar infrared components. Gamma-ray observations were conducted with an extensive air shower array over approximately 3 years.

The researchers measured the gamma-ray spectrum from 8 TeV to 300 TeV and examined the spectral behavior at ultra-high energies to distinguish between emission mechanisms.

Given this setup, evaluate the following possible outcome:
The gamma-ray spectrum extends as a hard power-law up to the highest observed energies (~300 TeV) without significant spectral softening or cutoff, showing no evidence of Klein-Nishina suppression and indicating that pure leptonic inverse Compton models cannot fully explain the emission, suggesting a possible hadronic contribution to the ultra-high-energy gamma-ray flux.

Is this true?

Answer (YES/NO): NO